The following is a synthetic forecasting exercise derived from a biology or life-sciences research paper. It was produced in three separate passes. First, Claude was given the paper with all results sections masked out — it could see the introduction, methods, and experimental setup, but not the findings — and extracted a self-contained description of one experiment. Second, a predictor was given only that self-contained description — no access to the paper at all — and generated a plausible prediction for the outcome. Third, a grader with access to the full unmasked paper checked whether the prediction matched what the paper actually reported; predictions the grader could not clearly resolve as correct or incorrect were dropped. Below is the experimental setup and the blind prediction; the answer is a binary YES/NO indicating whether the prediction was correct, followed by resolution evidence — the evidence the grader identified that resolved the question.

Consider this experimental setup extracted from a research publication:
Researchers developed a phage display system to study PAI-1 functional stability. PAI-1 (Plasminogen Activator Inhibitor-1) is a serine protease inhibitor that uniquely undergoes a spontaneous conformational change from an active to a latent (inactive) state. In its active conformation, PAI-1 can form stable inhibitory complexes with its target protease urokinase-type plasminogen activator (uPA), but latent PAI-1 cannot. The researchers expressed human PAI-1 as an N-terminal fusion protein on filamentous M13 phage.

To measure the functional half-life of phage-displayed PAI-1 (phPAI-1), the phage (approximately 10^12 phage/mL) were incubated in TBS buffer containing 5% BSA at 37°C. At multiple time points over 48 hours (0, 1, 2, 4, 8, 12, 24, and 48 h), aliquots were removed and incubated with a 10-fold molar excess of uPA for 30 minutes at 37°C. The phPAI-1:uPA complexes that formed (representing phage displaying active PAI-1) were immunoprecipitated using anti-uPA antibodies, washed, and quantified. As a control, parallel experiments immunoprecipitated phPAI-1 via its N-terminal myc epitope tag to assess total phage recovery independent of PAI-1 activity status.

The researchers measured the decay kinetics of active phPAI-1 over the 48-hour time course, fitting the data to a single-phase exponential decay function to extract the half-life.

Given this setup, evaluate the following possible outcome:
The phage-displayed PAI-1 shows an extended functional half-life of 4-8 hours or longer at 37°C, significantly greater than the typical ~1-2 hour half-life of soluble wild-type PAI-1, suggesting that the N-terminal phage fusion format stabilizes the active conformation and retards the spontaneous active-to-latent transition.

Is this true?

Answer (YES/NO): NO